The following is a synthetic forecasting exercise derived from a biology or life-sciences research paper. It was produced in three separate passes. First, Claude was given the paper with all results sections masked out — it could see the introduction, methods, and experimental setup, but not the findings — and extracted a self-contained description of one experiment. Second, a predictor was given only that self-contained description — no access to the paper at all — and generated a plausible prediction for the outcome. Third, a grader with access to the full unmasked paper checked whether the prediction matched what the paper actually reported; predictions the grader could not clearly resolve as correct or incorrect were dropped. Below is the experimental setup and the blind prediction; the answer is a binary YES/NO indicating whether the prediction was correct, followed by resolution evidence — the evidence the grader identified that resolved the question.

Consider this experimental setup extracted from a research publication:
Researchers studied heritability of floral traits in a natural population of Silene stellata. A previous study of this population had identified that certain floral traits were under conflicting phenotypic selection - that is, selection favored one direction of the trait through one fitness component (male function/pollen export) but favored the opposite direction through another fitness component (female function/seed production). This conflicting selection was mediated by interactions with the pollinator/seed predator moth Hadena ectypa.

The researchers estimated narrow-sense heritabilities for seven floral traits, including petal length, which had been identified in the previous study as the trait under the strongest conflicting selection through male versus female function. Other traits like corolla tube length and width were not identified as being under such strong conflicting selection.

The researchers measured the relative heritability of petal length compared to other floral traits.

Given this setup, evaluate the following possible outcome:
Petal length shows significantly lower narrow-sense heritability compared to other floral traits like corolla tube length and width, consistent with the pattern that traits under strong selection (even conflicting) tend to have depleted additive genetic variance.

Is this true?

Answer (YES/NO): NO